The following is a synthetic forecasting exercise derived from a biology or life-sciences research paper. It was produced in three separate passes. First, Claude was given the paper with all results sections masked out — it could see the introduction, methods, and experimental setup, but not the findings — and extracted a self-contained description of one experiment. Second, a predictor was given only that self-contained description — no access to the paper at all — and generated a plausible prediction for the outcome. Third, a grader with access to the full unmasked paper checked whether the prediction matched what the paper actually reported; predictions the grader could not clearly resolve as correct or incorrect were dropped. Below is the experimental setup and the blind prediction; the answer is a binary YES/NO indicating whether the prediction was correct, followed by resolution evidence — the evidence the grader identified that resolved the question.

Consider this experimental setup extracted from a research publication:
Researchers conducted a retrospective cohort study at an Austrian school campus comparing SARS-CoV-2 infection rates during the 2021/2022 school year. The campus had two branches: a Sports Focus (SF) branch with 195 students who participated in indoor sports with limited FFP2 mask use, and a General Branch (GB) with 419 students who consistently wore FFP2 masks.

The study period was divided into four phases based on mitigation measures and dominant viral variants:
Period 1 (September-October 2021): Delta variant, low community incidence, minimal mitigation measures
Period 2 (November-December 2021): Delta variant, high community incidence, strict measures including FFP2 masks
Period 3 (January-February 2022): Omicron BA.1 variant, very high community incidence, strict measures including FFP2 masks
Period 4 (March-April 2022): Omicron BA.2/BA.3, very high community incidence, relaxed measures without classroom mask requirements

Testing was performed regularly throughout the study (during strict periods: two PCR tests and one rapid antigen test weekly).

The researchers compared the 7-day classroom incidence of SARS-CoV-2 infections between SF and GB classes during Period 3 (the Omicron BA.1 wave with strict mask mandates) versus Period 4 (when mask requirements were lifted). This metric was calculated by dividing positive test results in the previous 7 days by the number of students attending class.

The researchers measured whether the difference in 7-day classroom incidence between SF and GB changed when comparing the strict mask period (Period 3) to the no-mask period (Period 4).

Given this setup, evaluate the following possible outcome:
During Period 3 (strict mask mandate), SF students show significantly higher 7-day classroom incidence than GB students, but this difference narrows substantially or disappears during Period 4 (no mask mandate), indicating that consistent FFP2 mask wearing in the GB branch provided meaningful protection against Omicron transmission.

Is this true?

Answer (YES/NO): NO